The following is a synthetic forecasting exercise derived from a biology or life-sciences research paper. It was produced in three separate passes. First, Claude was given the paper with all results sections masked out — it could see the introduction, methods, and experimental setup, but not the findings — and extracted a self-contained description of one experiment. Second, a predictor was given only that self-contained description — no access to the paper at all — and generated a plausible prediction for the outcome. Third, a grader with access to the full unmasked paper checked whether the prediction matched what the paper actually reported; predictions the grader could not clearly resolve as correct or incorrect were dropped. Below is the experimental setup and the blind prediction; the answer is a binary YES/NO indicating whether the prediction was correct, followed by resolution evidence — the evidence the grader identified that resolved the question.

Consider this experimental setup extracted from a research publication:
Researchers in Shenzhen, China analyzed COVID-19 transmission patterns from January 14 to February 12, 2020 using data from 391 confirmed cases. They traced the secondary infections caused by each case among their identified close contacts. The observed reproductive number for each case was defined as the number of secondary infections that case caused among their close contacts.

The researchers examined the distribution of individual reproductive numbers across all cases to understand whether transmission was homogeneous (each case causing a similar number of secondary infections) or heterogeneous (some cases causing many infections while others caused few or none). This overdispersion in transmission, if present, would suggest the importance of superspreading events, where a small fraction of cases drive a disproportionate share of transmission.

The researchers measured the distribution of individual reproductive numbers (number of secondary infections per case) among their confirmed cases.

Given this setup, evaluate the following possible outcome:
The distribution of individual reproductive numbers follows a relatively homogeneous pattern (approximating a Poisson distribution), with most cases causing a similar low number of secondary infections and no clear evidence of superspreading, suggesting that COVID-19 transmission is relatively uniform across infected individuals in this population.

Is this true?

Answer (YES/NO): NO